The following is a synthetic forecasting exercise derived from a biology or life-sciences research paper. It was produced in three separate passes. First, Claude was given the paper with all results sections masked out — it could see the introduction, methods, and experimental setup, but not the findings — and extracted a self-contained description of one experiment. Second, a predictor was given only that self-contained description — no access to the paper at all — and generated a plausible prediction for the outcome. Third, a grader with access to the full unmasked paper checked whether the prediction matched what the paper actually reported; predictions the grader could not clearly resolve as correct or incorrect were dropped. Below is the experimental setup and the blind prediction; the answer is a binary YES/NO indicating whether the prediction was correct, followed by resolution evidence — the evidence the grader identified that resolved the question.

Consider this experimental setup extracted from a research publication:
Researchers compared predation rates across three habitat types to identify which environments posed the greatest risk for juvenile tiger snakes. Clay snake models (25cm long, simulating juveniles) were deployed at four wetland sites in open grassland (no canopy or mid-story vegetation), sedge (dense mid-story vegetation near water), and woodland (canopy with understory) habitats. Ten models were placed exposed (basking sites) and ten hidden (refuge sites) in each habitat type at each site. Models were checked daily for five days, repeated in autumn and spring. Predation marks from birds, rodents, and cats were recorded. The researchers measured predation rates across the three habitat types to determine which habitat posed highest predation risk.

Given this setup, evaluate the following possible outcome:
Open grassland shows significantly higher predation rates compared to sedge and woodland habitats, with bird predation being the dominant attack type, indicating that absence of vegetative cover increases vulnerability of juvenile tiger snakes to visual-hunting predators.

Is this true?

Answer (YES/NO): NO